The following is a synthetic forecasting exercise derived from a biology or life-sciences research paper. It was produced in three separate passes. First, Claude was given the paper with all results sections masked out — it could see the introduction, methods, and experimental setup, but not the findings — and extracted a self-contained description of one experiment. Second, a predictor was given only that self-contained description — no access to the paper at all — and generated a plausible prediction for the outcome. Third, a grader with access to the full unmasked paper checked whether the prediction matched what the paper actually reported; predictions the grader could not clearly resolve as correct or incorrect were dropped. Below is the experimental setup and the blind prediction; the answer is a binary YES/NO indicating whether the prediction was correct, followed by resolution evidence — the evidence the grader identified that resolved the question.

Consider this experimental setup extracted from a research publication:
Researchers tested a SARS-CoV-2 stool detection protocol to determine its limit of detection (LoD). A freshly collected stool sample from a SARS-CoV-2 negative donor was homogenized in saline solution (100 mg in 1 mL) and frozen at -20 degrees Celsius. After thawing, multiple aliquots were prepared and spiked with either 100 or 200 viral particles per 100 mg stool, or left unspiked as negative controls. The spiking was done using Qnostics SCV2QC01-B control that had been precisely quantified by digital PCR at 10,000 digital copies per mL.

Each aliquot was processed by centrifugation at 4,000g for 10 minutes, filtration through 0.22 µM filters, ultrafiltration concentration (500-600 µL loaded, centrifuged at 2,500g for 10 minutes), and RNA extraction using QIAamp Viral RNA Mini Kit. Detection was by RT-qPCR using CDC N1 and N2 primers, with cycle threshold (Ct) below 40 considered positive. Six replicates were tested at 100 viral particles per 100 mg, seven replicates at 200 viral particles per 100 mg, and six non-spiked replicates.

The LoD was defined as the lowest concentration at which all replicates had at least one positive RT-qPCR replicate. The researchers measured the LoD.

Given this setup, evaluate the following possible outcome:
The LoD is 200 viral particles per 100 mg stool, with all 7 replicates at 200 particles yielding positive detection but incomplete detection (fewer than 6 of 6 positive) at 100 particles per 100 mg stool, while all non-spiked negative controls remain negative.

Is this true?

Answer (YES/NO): NO